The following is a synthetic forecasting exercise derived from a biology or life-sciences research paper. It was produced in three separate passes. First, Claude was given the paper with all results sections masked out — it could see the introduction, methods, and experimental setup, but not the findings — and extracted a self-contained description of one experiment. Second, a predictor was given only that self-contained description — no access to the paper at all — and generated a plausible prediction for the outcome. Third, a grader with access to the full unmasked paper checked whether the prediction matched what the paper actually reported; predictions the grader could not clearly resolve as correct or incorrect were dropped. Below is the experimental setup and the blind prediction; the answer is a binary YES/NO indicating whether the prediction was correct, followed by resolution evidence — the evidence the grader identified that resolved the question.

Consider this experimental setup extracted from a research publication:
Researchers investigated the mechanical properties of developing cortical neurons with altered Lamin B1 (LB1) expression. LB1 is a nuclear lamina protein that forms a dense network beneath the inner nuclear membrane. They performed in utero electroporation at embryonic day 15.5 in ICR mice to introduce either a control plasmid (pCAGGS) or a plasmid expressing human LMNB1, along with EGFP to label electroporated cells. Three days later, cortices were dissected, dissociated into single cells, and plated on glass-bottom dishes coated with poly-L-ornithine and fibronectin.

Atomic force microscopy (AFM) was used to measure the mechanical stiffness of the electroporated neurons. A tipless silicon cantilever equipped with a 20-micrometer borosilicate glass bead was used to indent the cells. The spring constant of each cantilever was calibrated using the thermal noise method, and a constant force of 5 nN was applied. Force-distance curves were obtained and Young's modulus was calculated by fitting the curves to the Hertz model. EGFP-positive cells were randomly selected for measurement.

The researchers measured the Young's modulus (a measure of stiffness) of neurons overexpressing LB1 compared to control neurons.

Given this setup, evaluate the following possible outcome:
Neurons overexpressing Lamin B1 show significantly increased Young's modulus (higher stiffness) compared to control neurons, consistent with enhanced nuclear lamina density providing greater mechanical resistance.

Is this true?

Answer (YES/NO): YES